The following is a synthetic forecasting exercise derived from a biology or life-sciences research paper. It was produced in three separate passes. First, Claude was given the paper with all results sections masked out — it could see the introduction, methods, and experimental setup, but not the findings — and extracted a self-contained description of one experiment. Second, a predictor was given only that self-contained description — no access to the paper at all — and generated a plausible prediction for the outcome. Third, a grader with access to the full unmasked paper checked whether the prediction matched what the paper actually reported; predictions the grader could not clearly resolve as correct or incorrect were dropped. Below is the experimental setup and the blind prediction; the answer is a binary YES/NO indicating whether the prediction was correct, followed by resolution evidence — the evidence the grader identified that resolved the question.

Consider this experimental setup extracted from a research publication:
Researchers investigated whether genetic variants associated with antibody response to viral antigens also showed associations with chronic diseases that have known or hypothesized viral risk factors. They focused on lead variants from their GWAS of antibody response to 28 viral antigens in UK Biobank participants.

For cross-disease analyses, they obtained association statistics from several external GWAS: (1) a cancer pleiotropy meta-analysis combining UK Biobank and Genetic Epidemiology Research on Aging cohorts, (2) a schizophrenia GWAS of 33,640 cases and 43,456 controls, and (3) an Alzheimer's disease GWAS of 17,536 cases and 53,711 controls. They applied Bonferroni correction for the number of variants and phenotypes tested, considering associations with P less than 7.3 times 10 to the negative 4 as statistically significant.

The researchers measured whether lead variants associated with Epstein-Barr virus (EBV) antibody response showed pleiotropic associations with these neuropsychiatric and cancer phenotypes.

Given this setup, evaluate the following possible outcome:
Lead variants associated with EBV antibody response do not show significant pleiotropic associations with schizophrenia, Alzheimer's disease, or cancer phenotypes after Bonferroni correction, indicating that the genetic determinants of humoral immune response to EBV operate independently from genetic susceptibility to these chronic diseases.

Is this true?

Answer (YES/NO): NO